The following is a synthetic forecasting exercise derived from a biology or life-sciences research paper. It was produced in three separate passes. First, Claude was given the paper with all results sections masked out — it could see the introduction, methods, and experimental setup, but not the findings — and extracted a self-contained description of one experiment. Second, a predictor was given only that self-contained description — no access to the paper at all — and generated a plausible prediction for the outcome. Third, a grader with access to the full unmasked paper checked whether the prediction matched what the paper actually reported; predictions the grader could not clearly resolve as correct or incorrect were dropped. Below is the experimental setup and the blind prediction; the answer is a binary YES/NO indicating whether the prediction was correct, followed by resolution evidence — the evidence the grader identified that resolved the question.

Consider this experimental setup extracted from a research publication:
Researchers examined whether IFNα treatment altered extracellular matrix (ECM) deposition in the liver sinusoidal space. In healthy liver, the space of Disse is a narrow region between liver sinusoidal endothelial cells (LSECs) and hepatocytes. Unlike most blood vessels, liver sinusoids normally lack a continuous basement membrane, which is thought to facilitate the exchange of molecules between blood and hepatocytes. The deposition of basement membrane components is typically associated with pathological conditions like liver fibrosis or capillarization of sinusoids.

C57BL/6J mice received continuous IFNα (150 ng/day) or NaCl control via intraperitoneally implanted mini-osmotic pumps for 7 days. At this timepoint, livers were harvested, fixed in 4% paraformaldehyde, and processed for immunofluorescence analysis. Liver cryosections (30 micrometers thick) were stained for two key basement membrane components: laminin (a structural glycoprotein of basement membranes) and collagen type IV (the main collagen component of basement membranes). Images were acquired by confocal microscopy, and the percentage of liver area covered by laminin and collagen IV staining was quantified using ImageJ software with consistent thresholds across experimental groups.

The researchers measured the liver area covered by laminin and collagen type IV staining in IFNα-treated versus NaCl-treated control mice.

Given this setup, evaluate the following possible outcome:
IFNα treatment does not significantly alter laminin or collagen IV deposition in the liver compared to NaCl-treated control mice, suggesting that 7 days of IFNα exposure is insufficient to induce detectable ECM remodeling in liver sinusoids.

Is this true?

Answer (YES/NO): NO